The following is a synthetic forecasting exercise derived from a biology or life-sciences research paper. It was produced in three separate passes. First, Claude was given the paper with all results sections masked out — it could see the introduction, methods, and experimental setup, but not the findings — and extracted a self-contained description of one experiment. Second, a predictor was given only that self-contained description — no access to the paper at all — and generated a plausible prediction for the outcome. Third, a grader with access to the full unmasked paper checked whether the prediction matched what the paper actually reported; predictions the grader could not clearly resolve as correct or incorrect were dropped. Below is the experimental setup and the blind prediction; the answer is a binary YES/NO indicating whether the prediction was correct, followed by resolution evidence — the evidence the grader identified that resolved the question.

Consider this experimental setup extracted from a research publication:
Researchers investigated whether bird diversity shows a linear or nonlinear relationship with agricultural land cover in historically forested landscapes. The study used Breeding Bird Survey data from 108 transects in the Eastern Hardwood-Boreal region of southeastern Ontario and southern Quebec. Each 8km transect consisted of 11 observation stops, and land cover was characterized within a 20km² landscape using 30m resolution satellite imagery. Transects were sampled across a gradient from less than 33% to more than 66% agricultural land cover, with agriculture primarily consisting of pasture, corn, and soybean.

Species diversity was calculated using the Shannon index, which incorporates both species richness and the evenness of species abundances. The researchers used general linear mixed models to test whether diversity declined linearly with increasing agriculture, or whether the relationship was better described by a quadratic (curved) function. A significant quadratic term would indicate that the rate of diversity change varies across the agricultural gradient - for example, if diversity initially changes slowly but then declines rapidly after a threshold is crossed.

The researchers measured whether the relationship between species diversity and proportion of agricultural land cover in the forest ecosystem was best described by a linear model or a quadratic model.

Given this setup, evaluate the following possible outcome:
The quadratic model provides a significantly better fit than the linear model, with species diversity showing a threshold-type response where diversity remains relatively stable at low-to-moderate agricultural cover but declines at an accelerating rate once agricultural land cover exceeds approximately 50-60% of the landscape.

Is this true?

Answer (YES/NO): NO